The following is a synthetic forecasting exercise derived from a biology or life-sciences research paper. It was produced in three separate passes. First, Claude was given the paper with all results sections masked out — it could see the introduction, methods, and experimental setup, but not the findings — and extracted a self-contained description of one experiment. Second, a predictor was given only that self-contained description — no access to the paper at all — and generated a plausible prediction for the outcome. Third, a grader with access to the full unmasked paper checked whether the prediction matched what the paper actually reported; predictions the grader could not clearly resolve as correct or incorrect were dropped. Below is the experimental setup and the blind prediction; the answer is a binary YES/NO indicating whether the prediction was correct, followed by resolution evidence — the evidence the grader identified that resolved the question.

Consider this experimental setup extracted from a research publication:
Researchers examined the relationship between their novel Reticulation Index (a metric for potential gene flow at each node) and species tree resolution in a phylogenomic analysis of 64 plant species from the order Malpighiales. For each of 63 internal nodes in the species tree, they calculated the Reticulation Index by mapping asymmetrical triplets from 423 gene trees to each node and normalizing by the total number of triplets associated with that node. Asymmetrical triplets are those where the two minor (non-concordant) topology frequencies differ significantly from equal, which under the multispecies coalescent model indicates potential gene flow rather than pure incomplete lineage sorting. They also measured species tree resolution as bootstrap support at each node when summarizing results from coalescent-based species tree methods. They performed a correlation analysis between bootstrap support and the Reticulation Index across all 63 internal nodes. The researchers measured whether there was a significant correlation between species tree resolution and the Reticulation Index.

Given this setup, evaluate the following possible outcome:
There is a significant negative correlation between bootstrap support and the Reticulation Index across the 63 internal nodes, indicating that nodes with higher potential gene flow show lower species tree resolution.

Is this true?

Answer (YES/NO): YES